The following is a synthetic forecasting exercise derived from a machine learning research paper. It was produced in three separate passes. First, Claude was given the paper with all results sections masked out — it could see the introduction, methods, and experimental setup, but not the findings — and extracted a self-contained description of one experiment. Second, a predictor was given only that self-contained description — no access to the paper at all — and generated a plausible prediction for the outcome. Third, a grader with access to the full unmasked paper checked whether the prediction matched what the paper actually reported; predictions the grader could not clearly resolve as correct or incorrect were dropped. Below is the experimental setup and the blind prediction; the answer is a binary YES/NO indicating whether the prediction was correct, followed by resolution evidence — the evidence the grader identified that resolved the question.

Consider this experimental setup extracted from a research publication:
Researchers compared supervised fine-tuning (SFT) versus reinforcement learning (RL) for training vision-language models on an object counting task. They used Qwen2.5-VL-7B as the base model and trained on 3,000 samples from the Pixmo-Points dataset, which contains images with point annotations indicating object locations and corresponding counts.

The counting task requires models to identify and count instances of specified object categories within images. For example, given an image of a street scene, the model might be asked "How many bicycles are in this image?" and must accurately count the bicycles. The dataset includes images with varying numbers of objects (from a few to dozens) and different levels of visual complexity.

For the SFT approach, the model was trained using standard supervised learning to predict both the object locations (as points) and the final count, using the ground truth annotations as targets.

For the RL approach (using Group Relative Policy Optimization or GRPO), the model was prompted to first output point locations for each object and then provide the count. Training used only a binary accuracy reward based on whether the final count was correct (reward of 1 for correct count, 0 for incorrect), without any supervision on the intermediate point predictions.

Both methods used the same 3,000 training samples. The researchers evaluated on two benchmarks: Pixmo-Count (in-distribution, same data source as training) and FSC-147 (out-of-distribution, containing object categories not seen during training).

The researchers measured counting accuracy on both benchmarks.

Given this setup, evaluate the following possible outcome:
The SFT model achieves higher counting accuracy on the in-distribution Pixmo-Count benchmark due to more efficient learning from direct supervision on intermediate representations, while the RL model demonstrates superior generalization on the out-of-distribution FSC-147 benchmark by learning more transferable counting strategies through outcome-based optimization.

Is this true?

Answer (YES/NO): NO